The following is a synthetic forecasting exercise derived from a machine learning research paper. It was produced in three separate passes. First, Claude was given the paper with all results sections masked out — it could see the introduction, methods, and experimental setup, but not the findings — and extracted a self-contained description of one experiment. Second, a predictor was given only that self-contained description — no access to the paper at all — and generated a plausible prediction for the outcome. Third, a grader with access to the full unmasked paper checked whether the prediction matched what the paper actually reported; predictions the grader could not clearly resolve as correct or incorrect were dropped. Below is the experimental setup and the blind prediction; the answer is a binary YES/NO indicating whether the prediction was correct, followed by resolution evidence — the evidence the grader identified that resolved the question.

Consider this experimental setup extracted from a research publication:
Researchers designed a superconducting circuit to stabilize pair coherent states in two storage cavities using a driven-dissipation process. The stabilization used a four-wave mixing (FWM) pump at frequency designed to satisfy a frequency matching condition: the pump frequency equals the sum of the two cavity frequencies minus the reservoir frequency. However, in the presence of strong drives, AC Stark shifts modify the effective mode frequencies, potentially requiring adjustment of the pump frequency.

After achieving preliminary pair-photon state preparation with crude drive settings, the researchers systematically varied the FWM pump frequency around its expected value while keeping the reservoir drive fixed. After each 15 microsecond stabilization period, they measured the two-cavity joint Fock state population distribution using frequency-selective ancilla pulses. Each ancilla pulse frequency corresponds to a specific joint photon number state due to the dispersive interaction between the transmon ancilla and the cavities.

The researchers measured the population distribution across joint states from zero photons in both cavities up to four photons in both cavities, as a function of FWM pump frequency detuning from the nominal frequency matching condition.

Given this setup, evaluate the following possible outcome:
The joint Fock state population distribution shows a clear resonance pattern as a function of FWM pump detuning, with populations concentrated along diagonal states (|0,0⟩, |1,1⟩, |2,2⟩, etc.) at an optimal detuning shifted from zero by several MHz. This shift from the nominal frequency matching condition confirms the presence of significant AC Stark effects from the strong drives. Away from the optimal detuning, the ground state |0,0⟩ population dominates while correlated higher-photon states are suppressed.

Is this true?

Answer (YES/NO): NO